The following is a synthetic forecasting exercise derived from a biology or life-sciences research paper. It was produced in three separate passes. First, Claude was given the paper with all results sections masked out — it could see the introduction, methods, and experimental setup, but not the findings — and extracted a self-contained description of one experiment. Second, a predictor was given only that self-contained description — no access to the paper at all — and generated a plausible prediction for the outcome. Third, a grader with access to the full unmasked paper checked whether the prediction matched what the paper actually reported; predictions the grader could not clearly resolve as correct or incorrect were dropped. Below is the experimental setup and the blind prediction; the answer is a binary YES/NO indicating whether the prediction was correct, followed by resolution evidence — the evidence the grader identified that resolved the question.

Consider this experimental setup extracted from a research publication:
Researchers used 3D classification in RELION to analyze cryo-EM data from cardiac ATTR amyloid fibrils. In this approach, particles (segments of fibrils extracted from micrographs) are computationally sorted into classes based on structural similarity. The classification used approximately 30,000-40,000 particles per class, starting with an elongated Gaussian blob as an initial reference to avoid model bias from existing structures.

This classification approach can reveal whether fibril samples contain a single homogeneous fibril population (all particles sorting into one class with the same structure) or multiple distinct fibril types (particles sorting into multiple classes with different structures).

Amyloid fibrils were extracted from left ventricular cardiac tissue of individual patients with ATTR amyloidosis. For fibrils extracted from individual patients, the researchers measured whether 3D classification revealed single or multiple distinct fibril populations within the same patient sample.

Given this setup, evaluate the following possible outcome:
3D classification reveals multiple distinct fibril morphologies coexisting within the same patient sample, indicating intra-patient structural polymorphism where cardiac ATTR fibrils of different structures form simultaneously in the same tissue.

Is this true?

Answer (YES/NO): YES